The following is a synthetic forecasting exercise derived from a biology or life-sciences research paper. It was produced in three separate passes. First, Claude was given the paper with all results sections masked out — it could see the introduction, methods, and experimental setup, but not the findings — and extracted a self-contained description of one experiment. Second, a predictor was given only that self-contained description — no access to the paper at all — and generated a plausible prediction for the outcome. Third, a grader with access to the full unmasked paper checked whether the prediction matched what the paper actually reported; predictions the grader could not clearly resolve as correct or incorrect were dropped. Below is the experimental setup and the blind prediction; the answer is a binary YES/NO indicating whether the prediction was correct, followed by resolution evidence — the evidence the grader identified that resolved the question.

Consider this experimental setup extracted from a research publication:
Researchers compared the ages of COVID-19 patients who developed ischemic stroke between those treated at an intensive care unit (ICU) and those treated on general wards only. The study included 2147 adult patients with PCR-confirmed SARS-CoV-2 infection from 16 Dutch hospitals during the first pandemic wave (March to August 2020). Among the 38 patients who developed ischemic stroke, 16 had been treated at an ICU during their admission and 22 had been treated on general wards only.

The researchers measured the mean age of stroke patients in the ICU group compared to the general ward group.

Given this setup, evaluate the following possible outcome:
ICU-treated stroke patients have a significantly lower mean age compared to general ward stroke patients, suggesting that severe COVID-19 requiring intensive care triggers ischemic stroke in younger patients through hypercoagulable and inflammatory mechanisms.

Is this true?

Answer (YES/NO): YES